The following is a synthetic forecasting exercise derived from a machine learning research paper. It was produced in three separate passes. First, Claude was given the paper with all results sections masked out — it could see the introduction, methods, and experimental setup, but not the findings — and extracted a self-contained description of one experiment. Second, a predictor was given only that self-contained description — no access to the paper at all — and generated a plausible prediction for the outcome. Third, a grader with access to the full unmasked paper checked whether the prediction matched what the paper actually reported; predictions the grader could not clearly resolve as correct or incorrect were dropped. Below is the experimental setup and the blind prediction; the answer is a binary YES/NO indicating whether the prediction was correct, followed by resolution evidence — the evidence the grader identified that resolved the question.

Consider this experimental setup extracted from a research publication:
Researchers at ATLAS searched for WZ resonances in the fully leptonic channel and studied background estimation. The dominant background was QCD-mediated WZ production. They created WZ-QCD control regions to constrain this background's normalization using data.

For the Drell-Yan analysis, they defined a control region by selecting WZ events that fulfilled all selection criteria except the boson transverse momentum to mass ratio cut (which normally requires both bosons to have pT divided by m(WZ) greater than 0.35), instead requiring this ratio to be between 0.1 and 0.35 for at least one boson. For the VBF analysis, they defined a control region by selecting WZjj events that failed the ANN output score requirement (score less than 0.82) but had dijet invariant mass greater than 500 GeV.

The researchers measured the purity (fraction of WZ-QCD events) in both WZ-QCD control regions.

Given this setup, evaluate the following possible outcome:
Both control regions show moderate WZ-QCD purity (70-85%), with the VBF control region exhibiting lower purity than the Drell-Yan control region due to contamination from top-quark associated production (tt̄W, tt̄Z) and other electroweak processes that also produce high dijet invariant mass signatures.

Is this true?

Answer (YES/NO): NO